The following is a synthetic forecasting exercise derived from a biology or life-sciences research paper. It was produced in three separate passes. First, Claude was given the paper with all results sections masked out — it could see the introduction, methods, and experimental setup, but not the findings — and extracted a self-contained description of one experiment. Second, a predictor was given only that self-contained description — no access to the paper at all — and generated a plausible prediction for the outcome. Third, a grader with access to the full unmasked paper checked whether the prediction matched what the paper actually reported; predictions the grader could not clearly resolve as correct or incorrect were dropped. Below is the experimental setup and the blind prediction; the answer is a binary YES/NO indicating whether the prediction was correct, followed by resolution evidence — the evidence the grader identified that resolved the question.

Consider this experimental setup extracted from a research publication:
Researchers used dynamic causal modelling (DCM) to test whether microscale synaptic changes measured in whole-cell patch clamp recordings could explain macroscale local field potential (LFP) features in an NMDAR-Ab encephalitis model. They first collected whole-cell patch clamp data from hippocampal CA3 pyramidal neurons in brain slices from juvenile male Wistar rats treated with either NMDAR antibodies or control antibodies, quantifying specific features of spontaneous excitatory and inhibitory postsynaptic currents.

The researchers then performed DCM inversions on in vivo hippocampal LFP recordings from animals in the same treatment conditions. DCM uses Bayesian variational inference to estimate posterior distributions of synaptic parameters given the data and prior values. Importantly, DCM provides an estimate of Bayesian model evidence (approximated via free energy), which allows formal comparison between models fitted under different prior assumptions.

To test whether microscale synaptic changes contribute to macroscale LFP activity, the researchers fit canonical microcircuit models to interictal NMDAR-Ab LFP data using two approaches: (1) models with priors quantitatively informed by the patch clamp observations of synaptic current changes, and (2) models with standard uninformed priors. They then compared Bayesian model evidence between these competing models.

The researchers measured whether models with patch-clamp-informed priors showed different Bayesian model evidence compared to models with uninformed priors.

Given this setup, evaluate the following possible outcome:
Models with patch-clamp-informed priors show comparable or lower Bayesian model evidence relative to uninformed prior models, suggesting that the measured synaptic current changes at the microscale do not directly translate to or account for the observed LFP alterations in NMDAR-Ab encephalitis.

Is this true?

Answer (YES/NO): NO